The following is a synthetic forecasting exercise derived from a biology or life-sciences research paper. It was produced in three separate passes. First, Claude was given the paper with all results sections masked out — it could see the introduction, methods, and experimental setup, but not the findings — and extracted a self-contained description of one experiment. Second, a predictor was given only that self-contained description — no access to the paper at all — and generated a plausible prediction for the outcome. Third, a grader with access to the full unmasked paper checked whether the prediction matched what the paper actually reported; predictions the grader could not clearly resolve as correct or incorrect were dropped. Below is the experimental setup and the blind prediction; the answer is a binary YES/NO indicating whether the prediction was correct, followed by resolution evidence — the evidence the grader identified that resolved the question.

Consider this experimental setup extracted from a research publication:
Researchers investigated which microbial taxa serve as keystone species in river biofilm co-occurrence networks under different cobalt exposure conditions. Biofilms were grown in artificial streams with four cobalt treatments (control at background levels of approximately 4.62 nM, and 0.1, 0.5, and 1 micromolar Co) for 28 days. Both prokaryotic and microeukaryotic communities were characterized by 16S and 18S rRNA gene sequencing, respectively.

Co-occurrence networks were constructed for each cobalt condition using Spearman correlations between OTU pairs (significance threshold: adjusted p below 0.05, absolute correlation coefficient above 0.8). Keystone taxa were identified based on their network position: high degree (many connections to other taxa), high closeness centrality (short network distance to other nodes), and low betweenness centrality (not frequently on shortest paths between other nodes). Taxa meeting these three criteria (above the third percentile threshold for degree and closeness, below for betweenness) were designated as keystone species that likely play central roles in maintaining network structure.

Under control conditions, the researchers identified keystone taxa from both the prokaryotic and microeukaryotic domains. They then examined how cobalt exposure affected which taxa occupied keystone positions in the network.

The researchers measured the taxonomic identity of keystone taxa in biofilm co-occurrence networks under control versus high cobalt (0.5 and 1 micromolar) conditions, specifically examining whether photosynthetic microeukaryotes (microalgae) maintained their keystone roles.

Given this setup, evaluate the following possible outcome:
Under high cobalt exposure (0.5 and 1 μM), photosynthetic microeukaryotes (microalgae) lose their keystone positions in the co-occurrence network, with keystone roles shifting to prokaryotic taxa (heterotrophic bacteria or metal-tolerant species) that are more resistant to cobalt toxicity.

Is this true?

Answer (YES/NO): NO